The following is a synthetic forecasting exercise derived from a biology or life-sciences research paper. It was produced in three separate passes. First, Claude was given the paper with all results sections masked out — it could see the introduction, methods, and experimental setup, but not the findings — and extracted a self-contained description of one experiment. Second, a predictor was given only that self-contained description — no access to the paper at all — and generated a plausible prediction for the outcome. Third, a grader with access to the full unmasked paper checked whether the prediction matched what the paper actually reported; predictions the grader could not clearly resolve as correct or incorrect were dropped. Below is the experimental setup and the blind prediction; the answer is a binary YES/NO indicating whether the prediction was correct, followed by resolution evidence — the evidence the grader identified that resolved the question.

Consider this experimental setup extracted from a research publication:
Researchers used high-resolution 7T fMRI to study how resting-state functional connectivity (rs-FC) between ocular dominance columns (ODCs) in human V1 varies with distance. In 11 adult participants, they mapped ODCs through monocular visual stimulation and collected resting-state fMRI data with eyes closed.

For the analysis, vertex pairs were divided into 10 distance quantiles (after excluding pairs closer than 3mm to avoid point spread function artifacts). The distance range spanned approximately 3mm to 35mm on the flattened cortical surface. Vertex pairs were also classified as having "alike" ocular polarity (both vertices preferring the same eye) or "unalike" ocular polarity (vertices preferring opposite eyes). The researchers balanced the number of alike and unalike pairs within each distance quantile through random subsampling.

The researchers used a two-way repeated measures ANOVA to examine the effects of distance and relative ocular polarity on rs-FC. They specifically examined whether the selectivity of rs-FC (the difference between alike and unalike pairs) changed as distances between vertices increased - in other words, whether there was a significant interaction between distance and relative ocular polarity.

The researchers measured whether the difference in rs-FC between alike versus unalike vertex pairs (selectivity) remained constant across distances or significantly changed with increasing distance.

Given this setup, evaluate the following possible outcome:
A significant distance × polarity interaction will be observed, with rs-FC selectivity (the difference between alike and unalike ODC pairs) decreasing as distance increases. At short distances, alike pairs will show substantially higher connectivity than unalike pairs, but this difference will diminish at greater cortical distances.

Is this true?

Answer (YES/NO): NO